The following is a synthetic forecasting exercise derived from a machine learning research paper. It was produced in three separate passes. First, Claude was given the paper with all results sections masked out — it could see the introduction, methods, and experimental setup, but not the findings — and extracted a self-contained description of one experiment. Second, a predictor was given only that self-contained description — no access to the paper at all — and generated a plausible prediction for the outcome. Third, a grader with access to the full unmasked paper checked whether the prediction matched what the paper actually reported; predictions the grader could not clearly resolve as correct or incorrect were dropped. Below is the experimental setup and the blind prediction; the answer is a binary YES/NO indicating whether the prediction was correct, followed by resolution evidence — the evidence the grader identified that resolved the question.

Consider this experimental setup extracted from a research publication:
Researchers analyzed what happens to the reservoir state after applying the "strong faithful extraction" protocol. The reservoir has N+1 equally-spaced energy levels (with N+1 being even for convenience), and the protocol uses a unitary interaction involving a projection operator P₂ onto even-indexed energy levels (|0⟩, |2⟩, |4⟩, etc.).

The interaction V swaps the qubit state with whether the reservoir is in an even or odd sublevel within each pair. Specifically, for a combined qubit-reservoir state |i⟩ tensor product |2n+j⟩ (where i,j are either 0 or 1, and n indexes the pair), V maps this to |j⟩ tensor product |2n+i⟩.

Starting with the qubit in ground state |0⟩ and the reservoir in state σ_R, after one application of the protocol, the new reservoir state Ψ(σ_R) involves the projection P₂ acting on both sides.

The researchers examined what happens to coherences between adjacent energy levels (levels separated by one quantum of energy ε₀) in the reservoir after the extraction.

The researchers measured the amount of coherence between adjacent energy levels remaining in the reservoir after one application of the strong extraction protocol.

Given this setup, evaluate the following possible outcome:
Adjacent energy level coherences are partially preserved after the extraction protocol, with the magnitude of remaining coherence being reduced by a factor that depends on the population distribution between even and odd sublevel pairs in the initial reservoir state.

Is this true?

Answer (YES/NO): NO